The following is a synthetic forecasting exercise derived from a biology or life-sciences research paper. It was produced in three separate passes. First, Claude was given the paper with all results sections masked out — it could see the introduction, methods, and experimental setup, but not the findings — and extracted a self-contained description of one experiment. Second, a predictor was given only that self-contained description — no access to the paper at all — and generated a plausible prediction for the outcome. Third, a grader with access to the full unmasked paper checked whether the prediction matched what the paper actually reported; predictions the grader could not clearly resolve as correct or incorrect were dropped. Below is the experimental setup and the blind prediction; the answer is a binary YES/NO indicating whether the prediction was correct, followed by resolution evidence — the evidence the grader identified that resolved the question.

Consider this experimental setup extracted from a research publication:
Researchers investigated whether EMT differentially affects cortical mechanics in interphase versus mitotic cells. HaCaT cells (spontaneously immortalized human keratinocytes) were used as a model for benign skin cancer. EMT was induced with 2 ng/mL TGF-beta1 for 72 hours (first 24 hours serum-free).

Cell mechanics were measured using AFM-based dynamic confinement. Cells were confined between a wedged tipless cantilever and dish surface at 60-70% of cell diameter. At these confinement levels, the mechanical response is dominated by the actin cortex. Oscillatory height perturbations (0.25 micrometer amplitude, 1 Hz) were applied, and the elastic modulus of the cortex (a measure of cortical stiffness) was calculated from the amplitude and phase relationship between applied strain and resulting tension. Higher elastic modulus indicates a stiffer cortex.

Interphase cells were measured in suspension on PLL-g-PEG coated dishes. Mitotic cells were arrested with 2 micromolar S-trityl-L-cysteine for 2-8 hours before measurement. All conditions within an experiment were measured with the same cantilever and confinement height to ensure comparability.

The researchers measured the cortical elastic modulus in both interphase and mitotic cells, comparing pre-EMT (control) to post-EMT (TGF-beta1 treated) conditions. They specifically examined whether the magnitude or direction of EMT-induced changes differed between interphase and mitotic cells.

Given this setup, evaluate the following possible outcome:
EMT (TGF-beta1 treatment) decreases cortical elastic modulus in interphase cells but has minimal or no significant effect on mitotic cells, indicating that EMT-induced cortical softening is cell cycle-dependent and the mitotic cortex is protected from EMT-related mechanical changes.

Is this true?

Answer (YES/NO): NO